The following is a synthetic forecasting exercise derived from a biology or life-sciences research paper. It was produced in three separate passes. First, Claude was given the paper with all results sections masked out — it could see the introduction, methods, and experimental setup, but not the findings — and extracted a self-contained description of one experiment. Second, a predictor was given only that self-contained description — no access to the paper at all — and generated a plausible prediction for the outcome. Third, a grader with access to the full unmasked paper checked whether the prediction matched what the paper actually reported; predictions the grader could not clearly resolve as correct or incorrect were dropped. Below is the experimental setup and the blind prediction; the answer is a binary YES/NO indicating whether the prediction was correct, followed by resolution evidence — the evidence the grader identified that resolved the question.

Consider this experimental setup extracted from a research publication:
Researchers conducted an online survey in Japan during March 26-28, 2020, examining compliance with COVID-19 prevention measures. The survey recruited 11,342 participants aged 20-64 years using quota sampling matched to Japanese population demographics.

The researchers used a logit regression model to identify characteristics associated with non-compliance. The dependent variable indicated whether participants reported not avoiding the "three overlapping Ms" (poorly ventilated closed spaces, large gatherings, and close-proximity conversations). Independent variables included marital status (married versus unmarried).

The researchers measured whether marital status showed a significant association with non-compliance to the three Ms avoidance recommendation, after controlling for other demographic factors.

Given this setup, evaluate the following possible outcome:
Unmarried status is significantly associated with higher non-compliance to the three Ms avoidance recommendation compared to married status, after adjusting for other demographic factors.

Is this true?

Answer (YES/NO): YES